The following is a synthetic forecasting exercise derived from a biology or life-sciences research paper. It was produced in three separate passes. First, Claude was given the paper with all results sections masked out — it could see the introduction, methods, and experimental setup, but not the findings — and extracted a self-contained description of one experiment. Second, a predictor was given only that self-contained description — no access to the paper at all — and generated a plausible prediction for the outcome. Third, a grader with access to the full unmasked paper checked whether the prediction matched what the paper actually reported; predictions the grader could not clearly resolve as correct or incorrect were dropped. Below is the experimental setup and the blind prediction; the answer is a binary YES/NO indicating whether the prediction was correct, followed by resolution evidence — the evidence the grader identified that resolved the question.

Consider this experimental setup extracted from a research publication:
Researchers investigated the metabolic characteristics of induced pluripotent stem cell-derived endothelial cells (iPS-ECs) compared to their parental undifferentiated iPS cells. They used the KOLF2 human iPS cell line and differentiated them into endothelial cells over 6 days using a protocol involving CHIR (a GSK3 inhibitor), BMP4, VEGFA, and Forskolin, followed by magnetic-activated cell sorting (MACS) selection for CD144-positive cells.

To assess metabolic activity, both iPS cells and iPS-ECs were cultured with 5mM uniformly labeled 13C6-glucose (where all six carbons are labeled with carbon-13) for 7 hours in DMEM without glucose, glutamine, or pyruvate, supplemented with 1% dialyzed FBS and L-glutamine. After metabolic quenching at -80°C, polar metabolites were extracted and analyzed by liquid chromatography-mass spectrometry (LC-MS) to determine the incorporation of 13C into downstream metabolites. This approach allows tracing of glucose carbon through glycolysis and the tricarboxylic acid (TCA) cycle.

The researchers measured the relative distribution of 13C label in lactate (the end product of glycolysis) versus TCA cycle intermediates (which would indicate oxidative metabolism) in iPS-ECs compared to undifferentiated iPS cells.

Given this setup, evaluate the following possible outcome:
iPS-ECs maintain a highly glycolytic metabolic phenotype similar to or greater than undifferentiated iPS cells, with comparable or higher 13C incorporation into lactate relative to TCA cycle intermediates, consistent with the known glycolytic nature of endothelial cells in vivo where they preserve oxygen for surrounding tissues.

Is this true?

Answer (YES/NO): YES